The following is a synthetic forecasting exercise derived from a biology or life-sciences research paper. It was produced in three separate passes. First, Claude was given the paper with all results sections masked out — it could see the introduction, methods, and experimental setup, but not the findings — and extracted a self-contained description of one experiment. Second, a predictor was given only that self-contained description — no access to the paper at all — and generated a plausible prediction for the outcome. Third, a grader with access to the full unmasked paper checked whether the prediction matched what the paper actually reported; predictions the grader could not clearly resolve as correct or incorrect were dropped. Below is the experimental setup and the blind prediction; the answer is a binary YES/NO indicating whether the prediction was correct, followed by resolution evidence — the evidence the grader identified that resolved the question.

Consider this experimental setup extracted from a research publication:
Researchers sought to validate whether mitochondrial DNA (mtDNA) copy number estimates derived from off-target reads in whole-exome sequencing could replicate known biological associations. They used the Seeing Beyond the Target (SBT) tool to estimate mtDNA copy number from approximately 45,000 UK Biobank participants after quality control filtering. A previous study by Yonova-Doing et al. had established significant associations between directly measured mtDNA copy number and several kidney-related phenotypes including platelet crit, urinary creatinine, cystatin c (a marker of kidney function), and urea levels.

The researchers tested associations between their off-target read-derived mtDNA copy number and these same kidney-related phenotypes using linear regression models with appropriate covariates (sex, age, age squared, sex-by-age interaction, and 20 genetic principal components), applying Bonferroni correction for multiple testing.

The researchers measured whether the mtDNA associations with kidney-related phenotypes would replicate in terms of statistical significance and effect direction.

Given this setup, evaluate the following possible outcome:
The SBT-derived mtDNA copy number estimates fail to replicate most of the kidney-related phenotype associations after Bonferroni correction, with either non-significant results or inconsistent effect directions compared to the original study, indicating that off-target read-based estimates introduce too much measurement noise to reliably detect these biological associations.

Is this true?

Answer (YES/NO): NO